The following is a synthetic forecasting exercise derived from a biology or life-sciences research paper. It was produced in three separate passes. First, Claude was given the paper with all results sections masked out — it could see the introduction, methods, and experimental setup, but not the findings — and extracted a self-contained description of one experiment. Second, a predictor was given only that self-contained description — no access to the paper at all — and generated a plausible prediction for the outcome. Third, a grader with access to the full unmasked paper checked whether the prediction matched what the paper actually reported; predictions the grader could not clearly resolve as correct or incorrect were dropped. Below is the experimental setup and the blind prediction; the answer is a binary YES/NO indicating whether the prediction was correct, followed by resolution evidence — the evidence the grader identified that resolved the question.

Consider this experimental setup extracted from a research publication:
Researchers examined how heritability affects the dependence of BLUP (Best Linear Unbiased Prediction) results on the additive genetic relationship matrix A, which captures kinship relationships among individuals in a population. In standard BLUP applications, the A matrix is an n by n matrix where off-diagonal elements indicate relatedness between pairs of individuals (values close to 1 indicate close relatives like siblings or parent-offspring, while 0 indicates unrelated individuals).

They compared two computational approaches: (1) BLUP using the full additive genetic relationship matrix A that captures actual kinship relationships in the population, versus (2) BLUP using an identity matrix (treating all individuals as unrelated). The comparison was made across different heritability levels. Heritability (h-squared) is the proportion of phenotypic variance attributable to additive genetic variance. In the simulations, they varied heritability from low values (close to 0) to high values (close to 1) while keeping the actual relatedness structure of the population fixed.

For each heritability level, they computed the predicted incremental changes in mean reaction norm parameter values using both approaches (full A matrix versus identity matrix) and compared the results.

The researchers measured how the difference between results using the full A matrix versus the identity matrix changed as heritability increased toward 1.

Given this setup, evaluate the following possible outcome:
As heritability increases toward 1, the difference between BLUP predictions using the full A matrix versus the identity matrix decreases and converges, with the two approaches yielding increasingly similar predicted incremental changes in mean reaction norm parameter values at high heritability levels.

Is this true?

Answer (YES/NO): YES